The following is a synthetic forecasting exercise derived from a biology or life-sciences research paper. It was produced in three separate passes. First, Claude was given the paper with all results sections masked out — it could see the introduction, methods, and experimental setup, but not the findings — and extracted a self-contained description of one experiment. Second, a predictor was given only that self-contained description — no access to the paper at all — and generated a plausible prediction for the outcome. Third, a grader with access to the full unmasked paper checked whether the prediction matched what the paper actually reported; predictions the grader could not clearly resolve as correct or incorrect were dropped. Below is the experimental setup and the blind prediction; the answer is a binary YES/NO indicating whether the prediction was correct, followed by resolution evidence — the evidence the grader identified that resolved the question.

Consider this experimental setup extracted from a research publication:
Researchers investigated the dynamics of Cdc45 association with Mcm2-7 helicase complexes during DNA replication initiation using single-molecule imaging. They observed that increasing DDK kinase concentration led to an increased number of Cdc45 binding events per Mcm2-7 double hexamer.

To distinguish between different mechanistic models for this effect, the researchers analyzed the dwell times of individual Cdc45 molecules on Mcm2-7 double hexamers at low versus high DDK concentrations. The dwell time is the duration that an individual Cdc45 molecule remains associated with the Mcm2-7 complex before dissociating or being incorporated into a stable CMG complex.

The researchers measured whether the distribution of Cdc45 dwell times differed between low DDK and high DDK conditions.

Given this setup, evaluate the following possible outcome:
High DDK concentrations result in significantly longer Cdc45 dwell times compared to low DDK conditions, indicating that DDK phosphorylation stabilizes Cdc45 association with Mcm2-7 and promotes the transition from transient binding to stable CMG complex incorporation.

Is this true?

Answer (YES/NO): NO